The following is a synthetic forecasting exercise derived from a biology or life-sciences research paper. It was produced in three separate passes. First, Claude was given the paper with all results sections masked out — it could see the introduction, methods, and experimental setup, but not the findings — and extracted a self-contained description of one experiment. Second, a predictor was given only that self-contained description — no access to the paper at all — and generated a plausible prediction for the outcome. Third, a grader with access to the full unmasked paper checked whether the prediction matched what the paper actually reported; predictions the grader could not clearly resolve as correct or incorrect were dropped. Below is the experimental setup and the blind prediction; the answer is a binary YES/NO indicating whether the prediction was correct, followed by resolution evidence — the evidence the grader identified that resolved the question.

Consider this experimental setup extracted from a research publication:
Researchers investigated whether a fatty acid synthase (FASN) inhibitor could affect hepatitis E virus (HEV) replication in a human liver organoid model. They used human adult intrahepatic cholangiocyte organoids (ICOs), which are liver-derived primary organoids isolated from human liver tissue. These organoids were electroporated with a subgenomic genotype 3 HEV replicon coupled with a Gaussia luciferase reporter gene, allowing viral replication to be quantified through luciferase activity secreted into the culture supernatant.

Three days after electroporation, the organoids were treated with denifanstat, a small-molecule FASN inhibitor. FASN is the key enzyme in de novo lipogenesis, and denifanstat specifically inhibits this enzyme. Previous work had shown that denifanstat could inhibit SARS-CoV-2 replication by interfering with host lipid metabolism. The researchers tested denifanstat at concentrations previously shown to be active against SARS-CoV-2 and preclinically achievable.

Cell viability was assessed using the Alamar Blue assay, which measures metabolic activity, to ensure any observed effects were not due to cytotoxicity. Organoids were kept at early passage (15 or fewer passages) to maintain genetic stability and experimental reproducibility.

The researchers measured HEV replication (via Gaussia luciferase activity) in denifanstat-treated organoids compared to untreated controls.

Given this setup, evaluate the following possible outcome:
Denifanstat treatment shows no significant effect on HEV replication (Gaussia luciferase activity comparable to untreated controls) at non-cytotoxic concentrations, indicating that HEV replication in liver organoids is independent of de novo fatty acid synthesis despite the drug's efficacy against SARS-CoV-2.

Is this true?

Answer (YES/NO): YES